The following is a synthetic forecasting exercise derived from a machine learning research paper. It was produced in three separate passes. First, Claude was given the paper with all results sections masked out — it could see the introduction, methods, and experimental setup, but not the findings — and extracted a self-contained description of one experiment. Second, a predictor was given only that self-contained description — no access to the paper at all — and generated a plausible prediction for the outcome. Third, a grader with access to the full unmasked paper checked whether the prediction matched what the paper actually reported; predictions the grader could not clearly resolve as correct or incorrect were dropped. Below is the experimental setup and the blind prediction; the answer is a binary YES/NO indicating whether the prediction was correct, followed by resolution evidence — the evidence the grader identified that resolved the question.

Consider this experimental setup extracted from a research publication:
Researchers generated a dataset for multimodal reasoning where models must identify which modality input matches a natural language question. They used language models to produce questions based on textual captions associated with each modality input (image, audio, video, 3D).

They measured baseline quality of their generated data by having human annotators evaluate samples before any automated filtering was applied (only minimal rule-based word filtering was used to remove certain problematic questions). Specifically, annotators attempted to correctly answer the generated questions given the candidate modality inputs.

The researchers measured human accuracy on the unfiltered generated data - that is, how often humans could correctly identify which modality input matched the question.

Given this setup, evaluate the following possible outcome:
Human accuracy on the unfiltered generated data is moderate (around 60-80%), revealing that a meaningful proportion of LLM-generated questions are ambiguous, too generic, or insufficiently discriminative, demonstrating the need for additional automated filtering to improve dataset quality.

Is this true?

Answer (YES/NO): NO